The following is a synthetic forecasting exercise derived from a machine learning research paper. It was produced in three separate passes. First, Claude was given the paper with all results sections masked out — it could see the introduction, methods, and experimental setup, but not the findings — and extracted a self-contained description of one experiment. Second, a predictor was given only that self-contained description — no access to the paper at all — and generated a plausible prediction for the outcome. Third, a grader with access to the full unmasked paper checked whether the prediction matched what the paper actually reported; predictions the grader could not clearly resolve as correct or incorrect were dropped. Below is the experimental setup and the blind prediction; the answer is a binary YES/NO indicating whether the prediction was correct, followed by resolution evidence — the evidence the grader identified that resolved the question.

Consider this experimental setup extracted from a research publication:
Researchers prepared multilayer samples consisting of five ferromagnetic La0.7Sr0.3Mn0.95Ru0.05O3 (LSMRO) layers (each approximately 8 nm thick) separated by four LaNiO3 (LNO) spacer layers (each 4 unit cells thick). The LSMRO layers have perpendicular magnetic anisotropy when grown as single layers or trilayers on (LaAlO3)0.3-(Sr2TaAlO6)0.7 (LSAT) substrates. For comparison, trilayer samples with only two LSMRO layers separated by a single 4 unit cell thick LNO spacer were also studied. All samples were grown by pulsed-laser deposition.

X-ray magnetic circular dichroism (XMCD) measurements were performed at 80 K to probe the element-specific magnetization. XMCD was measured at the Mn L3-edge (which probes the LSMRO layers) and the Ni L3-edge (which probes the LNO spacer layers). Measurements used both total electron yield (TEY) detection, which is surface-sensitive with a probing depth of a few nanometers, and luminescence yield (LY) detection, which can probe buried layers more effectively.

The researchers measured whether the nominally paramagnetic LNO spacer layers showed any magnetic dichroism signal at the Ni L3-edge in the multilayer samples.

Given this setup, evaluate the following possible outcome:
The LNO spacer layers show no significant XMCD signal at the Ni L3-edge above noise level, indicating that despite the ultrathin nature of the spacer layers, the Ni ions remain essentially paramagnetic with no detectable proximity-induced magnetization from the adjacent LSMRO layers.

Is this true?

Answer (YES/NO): NO